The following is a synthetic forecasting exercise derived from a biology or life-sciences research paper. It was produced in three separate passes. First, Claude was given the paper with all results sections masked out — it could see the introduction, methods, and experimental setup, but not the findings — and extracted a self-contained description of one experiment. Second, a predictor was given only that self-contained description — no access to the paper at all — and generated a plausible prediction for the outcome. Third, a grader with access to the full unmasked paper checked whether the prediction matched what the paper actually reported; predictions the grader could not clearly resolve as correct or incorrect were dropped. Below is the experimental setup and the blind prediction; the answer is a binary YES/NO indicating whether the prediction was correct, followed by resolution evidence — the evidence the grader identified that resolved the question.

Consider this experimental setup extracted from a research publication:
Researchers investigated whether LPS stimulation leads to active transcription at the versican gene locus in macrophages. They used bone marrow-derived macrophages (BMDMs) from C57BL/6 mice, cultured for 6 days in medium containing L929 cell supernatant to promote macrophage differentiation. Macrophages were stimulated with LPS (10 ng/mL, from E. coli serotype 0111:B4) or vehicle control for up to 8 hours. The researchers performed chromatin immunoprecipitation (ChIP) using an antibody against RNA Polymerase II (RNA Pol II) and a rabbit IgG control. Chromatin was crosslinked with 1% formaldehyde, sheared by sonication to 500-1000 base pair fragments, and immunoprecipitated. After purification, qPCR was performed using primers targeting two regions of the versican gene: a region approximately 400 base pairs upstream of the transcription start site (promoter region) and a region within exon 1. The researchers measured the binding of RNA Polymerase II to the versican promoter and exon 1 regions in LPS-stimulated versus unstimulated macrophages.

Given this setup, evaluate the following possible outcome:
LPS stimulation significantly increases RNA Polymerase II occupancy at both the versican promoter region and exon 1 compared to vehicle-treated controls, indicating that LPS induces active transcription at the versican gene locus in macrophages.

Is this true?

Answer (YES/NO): YES